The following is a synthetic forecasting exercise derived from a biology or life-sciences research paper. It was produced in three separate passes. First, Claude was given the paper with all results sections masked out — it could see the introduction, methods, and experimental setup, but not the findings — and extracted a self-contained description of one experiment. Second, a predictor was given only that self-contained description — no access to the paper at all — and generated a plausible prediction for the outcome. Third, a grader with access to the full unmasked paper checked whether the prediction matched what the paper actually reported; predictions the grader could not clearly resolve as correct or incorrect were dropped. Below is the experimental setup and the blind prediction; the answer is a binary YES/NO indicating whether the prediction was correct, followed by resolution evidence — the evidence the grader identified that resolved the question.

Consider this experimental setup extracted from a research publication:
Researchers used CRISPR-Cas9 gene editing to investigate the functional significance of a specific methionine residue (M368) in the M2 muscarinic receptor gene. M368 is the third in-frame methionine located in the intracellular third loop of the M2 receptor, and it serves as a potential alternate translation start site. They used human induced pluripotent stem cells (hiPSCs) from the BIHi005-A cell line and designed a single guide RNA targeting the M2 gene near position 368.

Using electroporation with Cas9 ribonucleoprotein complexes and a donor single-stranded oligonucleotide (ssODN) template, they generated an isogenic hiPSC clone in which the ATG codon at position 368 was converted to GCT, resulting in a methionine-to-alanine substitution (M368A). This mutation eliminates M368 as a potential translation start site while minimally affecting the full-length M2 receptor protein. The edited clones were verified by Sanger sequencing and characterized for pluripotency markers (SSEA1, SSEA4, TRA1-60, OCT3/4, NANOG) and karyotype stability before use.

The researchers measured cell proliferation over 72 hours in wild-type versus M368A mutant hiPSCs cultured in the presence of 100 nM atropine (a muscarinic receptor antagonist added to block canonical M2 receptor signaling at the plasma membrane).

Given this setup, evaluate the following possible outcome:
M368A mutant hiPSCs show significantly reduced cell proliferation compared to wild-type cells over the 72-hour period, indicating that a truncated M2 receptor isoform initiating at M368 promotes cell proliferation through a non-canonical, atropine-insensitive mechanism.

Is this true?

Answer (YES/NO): NO